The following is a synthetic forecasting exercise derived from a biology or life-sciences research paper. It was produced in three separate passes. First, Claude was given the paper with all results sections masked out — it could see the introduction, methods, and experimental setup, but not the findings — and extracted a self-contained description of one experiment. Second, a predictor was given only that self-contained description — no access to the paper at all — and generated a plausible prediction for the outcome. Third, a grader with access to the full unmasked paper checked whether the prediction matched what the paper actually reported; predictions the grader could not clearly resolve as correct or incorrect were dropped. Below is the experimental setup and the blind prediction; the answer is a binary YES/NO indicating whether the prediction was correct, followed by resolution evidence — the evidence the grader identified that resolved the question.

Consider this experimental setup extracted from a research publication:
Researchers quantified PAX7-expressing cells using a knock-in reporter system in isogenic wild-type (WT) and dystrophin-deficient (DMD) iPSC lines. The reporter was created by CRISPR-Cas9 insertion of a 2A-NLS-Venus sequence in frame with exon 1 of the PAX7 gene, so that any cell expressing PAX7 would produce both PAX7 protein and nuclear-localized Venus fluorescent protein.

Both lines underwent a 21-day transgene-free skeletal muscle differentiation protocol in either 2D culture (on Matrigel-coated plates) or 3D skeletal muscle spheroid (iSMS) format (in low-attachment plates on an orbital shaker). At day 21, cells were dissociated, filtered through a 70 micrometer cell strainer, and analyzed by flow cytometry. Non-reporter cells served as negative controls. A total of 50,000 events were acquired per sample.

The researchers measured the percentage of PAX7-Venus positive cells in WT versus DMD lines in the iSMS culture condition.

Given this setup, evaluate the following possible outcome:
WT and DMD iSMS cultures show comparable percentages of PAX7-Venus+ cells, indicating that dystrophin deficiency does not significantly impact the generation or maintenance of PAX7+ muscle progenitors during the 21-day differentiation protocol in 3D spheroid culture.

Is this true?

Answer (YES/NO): YES